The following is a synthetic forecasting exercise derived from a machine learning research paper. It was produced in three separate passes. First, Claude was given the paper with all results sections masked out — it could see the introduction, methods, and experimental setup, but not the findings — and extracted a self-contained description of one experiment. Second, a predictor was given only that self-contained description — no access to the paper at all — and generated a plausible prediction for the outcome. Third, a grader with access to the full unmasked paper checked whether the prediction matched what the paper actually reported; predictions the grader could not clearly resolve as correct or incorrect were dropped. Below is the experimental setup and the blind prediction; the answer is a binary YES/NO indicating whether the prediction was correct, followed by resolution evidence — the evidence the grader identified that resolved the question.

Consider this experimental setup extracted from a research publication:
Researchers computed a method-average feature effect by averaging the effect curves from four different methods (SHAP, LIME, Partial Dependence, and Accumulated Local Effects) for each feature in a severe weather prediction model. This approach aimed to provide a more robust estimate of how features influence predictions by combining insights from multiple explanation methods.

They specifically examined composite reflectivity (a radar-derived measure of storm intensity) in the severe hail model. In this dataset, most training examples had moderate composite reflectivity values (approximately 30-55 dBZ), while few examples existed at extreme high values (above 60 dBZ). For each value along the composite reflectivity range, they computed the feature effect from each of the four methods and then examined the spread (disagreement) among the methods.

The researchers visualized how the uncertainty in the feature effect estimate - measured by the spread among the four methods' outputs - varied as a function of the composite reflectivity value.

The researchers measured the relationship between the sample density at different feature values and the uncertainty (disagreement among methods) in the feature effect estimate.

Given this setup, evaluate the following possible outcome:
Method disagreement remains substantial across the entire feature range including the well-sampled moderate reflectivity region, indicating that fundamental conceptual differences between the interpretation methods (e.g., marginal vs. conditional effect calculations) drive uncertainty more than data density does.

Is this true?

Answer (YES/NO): NO